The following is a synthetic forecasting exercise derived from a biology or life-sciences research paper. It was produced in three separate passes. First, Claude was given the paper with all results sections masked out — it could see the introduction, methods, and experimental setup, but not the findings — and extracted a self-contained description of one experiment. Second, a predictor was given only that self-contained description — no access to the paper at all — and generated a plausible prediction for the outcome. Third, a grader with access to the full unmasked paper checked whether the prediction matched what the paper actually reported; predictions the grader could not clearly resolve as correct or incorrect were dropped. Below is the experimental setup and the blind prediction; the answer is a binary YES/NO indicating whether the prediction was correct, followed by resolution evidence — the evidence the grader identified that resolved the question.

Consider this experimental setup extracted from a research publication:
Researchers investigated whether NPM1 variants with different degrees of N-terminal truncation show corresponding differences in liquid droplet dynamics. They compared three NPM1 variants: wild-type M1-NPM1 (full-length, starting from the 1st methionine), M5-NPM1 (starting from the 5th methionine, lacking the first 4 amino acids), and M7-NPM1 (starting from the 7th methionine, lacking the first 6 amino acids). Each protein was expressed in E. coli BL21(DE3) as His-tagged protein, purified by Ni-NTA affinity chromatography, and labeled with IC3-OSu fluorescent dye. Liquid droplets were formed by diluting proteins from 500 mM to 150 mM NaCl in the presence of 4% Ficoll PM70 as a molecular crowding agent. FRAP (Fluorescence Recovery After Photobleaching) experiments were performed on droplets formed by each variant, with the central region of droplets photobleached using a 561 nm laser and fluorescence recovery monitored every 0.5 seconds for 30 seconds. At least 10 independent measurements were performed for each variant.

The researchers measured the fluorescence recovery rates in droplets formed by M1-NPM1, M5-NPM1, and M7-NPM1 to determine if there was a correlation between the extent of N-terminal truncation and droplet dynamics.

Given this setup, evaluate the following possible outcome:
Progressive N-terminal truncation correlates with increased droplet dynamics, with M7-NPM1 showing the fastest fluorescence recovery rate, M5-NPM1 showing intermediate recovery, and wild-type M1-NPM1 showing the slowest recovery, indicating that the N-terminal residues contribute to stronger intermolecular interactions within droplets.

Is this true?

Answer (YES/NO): NO